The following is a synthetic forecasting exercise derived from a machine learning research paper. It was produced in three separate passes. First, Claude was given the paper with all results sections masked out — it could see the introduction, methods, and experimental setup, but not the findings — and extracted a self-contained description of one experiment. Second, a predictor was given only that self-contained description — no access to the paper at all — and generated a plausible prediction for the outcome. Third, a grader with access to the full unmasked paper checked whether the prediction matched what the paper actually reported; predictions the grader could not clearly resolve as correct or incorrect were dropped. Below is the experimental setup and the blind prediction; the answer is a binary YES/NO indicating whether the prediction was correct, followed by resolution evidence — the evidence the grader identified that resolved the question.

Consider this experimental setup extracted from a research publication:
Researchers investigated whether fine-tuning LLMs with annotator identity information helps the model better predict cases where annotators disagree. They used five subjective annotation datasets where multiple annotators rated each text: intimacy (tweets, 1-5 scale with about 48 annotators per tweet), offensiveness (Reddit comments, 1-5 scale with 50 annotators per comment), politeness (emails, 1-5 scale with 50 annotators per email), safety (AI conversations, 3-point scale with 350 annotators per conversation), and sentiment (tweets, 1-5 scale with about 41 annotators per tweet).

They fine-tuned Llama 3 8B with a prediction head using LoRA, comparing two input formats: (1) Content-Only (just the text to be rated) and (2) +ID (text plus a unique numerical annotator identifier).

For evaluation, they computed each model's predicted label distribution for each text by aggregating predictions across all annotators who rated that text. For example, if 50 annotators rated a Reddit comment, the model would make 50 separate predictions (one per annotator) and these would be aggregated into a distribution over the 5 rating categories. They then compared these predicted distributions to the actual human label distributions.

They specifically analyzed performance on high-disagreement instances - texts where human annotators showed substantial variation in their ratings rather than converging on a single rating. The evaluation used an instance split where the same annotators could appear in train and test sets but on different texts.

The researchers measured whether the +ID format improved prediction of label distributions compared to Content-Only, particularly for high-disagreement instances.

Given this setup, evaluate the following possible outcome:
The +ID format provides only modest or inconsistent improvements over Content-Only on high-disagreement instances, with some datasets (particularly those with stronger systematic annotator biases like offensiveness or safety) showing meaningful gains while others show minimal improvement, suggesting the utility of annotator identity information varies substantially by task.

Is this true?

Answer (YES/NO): NO